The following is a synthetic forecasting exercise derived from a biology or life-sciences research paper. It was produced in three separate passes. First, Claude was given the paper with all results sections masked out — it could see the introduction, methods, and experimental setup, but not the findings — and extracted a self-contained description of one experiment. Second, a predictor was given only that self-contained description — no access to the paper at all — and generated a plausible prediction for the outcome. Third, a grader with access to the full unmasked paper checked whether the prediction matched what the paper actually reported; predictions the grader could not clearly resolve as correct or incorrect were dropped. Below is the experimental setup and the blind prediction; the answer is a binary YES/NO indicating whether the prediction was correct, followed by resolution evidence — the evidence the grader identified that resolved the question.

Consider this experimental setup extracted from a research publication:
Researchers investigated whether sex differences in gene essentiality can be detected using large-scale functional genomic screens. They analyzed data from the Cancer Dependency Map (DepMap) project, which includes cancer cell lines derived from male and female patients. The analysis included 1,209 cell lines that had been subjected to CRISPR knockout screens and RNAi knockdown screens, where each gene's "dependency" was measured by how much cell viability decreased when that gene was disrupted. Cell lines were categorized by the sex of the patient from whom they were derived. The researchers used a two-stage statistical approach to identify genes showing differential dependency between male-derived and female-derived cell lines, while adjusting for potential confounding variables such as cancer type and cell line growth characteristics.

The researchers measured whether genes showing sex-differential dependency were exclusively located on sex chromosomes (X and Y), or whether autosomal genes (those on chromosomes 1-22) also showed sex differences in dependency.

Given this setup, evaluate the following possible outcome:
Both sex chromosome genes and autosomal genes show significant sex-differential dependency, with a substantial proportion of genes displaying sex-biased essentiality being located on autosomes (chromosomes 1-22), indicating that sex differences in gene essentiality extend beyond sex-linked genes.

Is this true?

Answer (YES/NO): YES